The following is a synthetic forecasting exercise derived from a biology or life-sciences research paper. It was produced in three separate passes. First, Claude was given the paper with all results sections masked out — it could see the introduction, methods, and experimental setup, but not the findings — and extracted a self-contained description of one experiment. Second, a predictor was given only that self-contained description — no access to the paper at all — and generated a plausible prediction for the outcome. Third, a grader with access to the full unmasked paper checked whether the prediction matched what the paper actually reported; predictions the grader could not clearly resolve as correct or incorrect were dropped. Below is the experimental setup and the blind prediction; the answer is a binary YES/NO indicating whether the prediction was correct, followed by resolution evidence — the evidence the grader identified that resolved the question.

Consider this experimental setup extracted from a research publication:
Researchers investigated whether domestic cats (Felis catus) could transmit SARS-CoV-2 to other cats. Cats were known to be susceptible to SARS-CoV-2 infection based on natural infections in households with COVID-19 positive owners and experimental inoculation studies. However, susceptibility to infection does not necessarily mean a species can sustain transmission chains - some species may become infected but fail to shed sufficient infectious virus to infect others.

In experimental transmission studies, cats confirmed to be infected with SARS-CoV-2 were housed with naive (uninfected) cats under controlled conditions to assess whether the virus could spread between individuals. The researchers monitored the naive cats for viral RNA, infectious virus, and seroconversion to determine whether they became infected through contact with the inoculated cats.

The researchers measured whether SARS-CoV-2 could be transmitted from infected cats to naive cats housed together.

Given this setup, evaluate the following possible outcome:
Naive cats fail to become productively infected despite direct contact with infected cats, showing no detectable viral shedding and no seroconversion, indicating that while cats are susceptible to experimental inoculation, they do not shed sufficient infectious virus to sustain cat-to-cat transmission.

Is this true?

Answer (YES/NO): NO